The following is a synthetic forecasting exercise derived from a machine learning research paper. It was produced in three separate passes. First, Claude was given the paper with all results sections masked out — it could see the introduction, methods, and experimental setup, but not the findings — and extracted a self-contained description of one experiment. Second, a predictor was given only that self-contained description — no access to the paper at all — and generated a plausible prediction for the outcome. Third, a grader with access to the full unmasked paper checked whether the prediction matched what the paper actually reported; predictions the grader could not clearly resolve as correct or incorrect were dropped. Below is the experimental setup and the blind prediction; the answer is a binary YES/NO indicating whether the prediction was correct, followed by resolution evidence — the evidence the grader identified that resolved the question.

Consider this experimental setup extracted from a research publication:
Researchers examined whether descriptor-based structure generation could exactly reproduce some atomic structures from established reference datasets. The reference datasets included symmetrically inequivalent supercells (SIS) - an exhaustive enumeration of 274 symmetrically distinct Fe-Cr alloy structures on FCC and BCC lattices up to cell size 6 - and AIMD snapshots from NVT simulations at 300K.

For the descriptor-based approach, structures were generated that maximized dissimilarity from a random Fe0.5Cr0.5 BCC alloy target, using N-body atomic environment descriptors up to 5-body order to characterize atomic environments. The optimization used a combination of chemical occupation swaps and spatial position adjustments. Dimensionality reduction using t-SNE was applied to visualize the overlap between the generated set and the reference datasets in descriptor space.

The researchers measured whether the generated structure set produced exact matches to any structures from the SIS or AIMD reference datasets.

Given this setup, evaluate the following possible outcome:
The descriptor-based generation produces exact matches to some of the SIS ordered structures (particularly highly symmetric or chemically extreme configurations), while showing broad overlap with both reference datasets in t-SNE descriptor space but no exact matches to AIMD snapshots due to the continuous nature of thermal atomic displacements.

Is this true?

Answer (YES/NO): NO